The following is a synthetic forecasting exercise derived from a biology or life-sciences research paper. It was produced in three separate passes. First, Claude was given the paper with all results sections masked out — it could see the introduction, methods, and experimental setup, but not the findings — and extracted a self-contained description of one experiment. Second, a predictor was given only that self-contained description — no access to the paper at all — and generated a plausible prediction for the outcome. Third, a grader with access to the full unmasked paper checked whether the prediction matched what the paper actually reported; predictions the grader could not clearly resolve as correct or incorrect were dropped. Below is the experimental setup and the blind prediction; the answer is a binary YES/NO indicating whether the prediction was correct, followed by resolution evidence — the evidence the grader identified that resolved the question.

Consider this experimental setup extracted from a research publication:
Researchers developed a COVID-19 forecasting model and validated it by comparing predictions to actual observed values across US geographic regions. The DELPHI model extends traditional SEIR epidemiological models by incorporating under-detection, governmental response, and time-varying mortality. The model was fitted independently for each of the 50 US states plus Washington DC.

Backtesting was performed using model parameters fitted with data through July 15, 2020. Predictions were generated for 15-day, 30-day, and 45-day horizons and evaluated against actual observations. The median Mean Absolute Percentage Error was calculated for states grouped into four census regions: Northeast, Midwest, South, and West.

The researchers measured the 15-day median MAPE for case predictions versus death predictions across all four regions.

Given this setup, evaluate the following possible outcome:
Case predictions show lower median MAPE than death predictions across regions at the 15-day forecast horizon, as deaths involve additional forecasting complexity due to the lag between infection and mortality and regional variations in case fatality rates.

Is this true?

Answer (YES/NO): NO